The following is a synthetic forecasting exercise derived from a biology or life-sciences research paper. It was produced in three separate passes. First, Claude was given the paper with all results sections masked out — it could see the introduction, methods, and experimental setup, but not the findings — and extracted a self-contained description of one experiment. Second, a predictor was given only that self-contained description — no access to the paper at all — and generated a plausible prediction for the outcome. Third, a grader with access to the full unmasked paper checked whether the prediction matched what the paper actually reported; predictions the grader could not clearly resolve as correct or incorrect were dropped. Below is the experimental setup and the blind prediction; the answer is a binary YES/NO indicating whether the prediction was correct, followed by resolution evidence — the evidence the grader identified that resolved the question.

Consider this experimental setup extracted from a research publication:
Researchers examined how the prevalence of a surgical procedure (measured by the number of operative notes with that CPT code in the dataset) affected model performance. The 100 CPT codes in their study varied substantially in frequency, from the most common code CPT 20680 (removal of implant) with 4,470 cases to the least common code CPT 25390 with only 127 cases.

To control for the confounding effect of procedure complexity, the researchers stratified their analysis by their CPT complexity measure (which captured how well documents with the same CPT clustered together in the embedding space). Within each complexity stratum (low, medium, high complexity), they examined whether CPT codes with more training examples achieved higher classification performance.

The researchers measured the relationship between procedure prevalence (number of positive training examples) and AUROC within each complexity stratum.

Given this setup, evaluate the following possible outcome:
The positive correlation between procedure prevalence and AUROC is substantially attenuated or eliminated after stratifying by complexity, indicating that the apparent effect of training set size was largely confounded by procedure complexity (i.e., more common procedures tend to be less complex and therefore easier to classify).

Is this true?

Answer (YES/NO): NO